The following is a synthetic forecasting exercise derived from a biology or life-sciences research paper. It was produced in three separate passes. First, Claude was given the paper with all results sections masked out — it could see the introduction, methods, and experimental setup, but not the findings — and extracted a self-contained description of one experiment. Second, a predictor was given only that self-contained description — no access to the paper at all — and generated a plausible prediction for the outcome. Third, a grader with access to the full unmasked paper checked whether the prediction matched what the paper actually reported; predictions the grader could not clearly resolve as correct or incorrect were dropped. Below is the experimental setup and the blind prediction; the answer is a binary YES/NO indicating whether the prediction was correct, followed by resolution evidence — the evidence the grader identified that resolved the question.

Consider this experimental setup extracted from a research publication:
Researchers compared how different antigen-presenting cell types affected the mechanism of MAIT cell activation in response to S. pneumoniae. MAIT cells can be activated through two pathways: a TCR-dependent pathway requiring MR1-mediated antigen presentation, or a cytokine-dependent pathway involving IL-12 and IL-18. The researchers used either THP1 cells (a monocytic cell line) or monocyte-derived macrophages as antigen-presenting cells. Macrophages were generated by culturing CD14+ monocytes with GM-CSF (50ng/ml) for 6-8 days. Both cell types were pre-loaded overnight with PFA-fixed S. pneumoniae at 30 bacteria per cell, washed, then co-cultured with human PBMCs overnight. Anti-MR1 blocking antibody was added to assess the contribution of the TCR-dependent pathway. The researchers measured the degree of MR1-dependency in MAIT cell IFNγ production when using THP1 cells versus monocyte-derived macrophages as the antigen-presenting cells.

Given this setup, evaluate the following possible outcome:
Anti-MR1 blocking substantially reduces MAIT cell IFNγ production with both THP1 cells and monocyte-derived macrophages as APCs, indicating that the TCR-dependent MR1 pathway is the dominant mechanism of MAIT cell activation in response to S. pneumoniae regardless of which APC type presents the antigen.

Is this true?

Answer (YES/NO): NO